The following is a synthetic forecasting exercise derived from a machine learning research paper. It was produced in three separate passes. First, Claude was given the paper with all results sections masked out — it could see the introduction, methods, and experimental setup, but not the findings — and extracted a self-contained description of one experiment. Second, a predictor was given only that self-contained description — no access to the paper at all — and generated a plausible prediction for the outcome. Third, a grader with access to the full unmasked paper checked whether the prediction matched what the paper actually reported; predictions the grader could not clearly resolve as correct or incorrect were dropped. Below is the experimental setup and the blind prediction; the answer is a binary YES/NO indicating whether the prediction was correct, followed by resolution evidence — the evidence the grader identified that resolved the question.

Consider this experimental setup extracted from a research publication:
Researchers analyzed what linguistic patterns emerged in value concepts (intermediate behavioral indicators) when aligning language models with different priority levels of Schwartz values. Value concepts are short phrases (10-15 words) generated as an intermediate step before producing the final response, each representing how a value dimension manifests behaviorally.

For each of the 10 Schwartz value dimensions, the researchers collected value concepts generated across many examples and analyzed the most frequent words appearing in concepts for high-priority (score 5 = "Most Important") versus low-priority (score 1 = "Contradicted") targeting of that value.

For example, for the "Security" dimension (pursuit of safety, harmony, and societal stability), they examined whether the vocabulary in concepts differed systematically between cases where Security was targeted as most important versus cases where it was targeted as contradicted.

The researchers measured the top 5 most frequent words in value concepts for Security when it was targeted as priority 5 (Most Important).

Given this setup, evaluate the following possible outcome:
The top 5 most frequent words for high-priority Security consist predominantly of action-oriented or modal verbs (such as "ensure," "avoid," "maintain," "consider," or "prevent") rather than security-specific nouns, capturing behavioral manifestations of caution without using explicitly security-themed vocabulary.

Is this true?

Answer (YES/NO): NO